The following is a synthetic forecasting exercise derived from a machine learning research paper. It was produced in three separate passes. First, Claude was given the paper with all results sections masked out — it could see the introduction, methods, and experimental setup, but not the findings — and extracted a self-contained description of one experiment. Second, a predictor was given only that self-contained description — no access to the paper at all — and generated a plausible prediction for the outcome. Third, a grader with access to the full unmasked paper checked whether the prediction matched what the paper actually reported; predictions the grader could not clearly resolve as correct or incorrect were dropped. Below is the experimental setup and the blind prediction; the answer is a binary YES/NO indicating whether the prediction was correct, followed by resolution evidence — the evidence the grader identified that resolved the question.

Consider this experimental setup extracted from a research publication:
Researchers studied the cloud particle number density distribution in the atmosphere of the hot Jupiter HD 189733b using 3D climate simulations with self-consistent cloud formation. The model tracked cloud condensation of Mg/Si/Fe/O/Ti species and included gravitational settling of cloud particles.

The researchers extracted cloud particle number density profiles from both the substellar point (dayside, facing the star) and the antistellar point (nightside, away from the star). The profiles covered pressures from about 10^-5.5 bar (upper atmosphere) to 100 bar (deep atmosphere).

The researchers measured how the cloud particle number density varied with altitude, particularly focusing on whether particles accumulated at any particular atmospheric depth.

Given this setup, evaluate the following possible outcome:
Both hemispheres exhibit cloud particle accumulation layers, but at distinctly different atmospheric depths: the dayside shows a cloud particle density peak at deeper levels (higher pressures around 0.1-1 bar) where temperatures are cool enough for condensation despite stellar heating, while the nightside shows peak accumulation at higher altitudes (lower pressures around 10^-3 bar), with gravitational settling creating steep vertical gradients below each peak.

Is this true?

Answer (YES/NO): NO